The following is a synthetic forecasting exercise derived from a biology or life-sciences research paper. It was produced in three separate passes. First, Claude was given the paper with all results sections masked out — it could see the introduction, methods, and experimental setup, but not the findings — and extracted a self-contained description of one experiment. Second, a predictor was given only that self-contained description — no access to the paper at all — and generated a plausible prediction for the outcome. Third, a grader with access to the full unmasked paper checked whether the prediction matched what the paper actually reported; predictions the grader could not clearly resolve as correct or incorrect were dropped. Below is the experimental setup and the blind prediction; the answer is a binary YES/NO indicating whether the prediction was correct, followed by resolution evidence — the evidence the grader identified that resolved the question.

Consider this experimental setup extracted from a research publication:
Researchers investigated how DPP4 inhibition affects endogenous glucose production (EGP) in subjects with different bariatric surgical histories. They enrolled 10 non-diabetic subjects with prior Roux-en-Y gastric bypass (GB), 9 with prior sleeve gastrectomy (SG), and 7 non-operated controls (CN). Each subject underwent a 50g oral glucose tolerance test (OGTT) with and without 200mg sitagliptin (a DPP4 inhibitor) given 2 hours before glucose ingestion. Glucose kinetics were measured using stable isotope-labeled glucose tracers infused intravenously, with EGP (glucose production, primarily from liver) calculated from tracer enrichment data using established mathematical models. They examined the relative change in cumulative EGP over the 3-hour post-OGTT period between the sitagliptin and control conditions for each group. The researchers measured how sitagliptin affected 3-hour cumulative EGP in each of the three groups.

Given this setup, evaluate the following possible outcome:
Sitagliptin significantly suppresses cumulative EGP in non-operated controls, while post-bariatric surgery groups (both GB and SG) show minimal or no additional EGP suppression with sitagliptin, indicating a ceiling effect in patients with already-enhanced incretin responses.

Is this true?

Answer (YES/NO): NO